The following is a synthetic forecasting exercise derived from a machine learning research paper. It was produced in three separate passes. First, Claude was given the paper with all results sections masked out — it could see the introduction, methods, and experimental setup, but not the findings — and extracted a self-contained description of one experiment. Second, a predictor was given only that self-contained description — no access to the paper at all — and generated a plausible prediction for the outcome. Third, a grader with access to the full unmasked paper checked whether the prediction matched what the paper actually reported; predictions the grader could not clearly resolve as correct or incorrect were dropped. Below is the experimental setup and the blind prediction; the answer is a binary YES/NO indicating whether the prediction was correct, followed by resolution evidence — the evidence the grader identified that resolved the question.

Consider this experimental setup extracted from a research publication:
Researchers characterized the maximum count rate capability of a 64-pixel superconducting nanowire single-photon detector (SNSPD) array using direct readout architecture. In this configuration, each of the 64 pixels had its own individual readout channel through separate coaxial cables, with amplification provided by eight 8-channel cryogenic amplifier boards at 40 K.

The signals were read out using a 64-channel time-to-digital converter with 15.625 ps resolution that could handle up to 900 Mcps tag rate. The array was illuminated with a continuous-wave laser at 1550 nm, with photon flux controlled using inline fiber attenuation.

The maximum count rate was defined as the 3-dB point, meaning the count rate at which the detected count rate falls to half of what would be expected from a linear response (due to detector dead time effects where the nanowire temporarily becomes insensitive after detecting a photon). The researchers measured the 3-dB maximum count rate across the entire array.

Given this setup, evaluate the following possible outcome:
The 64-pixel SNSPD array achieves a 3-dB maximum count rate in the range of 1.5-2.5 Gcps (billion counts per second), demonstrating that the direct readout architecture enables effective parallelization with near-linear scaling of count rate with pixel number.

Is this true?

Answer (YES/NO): NO